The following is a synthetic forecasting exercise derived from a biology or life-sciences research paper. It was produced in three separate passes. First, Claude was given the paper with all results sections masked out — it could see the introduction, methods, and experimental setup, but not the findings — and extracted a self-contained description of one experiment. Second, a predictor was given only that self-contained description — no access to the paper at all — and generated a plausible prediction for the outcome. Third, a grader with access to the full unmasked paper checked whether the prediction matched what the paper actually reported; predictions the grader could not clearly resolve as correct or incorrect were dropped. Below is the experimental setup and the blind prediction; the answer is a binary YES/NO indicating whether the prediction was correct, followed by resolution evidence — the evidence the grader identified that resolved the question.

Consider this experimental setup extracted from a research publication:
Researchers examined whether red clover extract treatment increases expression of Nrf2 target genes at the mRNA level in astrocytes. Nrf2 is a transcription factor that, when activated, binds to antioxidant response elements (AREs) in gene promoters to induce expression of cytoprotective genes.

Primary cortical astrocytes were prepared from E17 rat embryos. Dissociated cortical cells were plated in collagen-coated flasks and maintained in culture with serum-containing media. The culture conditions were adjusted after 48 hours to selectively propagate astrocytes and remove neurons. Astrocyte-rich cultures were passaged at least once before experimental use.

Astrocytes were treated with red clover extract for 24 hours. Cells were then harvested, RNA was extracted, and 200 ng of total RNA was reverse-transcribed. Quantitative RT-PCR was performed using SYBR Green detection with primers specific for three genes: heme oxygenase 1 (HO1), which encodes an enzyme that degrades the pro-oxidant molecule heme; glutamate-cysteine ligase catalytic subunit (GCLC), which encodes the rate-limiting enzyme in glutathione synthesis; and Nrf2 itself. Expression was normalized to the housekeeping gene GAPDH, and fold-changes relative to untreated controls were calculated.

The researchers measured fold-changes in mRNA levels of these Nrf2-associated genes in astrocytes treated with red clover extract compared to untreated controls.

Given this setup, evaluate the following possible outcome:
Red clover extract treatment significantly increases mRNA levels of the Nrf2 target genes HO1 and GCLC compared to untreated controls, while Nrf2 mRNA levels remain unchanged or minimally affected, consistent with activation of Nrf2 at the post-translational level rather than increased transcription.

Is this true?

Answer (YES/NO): NO